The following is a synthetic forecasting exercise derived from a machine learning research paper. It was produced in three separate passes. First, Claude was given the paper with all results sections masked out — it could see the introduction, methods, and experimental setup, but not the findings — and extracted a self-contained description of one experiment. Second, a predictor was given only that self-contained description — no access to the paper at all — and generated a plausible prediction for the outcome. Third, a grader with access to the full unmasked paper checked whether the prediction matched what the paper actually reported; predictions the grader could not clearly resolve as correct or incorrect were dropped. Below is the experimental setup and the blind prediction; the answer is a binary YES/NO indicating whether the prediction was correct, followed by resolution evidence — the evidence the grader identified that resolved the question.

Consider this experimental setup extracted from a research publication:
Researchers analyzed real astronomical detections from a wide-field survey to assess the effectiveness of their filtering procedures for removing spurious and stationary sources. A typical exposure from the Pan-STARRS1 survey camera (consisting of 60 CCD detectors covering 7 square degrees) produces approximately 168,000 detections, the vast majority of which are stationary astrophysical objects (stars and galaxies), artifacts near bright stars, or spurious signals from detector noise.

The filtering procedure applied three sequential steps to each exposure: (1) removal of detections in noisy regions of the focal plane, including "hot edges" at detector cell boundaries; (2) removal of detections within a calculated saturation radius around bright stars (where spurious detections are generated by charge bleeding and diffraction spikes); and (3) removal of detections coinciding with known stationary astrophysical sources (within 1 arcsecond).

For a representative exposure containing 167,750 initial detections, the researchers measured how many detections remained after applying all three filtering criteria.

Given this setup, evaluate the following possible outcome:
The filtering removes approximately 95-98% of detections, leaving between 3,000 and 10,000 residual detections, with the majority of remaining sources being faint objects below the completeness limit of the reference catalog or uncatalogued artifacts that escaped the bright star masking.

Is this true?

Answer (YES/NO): NO